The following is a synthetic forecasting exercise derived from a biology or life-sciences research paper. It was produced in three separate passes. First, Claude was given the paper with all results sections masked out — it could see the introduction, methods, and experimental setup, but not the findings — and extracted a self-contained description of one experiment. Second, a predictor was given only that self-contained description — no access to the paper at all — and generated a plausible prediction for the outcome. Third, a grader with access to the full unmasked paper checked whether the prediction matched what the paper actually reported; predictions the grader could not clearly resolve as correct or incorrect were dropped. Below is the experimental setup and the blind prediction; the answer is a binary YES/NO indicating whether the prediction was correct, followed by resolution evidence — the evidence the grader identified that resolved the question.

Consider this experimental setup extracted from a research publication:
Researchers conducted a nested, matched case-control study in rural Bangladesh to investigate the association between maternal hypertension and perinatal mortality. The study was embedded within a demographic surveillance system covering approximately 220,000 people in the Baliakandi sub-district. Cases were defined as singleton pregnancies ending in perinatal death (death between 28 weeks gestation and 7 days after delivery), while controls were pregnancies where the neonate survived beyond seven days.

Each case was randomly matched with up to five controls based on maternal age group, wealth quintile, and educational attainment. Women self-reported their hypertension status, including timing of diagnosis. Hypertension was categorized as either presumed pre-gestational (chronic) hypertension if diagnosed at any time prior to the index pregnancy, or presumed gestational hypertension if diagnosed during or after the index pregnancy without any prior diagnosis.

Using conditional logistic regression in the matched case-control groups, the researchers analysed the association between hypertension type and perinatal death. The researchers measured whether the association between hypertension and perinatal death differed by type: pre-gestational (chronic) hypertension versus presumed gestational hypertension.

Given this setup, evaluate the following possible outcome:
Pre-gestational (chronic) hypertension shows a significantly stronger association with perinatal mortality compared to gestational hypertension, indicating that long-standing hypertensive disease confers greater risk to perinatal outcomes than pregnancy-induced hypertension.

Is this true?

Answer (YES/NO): YES